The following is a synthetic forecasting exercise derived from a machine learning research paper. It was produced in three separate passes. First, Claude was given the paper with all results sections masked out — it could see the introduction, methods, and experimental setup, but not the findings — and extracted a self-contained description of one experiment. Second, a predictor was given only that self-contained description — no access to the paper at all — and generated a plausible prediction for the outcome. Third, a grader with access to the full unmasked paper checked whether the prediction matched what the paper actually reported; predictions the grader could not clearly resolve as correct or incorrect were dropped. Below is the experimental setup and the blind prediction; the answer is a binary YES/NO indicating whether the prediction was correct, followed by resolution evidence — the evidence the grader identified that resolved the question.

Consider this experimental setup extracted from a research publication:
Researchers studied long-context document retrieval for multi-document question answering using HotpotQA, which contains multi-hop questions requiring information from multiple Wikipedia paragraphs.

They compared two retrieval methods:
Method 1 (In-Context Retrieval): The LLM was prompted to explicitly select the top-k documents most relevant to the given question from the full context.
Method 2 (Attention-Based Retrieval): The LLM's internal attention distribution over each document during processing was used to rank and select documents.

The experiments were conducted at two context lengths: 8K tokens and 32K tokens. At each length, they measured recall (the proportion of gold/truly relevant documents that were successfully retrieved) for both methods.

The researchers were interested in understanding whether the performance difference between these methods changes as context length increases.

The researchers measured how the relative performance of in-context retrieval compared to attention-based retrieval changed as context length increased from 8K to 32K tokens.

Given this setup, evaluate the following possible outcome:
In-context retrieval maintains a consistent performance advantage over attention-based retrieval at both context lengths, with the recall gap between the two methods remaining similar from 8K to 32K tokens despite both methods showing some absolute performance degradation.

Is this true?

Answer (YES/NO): NO